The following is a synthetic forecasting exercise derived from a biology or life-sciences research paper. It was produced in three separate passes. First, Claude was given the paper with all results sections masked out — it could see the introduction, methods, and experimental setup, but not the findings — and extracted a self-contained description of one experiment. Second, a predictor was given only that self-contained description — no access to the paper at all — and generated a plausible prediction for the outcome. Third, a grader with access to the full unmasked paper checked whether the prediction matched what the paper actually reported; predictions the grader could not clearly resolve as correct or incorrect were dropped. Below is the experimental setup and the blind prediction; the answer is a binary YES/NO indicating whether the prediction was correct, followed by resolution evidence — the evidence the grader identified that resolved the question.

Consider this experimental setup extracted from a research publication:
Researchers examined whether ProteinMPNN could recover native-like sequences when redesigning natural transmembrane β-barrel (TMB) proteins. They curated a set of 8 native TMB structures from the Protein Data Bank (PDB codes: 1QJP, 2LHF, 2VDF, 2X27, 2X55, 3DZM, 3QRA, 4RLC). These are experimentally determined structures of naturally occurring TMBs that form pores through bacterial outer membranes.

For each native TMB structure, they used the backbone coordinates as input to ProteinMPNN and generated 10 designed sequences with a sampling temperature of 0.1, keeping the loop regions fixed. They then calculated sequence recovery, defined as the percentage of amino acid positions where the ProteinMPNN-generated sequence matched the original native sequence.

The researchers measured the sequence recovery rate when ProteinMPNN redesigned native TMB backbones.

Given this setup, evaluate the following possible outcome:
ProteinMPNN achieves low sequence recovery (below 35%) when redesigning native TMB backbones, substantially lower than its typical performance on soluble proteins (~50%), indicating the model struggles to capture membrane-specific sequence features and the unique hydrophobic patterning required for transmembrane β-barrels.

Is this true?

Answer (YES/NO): NO